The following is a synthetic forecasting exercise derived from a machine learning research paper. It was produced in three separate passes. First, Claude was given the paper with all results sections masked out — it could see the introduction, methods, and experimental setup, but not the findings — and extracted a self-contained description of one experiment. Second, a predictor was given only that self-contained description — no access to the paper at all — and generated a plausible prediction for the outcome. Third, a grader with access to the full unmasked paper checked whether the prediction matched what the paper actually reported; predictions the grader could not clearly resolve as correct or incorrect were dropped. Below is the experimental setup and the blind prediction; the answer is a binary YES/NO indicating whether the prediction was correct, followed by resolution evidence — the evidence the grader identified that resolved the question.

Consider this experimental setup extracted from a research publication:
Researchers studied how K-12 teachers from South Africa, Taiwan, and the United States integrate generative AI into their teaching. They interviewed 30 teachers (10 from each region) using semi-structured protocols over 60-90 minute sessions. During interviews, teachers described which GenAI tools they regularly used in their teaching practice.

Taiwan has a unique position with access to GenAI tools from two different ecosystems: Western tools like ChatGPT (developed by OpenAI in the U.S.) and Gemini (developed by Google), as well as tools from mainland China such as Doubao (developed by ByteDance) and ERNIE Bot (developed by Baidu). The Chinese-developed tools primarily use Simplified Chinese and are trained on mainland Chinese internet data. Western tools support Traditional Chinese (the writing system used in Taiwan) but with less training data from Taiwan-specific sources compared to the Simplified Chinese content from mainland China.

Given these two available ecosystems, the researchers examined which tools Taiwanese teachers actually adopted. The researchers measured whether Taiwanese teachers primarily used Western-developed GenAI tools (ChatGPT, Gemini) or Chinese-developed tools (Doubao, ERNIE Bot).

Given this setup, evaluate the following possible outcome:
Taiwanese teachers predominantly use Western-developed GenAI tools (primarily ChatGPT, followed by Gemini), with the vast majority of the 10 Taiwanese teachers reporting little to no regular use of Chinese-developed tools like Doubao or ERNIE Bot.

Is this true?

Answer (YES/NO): YES